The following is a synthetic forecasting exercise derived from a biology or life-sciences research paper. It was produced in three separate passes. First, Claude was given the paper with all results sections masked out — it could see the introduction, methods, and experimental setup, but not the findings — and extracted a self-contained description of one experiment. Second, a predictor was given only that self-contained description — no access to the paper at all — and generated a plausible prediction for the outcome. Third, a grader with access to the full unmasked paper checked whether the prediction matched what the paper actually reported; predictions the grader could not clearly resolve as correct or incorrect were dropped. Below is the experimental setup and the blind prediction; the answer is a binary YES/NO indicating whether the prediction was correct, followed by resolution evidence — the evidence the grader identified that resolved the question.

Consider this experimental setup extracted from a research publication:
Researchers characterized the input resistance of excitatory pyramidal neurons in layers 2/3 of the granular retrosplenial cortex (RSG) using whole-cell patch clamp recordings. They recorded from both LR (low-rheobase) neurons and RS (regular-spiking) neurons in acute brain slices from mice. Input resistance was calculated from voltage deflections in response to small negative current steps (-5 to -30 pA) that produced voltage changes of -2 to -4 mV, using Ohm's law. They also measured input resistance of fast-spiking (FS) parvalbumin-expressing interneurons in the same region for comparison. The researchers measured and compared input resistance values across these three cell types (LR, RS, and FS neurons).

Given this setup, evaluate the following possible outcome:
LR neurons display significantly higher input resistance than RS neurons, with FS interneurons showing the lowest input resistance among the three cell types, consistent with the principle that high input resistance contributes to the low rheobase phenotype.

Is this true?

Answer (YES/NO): YES